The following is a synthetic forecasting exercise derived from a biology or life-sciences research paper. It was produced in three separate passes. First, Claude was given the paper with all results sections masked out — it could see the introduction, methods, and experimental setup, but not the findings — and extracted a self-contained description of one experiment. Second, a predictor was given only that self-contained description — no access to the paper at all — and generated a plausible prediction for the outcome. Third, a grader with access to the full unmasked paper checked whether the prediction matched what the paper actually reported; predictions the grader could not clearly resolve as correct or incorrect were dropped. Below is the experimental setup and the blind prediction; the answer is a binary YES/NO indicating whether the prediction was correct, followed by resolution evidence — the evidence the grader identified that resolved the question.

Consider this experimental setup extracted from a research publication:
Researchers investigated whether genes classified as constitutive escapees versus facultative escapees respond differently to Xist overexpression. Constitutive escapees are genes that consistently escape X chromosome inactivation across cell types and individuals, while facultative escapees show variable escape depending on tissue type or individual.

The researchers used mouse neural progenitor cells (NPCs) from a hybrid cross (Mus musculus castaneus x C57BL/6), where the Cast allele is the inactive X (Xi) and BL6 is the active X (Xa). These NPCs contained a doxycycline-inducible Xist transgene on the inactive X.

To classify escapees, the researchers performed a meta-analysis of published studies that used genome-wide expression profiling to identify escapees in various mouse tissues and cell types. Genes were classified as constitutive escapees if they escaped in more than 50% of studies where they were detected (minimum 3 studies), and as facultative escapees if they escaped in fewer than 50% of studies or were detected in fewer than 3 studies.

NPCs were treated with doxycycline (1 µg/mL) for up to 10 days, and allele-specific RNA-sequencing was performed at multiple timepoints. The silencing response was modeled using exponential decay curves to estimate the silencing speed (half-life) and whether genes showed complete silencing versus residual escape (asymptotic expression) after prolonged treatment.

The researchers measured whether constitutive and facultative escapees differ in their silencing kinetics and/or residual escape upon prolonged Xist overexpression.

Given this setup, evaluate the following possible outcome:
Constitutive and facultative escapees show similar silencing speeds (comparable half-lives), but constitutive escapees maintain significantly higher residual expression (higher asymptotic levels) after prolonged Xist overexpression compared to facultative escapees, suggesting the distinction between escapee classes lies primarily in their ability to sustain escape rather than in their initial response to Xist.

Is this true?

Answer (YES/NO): NO